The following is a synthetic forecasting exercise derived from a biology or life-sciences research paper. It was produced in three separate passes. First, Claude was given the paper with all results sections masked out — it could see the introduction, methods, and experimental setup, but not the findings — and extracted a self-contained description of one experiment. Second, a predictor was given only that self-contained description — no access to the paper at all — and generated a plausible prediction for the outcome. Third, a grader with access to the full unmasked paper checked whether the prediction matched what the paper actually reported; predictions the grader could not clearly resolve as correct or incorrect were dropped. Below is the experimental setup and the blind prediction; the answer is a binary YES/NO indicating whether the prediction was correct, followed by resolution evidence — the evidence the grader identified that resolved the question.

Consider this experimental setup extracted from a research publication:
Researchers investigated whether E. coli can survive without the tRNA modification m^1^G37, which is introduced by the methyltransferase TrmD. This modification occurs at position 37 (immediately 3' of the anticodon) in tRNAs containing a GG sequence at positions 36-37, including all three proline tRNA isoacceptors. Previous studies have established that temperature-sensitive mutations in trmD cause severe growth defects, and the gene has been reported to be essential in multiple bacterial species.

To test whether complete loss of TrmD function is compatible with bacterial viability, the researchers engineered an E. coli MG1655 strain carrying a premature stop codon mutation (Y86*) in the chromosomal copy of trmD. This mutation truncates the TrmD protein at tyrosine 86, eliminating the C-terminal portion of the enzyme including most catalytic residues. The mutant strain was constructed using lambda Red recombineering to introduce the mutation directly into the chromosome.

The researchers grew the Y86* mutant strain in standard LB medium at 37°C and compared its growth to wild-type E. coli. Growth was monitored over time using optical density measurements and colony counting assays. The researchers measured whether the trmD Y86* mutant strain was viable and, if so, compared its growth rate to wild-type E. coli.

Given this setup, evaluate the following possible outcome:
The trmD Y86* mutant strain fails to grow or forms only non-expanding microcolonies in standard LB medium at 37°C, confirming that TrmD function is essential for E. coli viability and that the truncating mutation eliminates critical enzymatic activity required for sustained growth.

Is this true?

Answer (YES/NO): NO